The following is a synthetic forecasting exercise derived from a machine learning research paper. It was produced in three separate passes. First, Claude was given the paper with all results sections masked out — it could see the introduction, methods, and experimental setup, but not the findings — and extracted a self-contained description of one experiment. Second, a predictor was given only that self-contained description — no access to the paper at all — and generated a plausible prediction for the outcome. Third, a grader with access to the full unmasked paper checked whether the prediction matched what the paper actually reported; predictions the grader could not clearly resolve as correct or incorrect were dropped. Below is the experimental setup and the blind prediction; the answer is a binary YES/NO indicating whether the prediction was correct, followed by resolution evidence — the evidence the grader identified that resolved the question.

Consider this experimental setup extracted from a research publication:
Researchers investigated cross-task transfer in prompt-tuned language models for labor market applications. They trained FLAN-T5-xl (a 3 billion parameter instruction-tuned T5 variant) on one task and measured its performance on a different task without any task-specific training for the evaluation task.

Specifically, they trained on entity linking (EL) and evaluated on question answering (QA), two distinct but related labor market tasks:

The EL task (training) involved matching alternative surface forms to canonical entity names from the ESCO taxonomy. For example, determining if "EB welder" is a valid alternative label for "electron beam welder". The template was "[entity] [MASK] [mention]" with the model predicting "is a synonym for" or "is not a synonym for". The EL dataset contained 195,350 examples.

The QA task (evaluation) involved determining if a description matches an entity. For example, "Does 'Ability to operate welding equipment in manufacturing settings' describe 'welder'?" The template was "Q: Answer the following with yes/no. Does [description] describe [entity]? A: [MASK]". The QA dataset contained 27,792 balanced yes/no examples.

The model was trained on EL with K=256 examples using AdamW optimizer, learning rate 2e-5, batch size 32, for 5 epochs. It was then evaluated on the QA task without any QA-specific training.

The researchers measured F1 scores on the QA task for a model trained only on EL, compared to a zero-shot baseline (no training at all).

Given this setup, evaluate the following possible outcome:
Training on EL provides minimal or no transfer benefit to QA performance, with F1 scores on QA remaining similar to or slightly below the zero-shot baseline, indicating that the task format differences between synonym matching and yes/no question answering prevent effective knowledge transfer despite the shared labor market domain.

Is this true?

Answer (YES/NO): NO